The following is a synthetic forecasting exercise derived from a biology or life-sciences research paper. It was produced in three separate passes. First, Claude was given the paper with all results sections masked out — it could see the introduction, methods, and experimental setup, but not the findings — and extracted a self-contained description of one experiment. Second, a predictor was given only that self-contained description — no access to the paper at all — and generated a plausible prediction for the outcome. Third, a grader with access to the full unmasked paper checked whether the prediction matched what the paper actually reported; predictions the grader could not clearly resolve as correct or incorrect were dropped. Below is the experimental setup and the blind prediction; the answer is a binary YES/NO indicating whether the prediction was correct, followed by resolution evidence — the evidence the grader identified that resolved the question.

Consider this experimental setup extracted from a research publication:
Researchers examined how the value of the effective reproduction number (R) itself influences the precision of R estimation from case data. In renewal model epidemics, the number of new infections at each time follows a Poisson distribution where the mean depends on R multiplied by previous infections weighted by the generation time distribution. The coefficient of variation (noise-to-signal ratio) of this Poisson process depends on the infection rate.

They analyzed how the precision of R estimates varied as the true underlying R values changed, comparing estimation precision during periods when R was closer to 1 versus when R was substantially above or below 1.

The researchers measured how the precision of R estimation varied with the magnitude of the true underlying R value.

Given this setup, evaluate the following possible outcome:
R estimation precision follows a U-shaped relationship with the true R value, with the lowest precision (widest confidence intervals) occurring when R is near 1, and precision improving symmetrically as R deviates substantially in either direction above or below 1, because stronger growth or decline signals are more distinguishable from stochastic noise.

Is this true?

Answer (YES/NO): NO